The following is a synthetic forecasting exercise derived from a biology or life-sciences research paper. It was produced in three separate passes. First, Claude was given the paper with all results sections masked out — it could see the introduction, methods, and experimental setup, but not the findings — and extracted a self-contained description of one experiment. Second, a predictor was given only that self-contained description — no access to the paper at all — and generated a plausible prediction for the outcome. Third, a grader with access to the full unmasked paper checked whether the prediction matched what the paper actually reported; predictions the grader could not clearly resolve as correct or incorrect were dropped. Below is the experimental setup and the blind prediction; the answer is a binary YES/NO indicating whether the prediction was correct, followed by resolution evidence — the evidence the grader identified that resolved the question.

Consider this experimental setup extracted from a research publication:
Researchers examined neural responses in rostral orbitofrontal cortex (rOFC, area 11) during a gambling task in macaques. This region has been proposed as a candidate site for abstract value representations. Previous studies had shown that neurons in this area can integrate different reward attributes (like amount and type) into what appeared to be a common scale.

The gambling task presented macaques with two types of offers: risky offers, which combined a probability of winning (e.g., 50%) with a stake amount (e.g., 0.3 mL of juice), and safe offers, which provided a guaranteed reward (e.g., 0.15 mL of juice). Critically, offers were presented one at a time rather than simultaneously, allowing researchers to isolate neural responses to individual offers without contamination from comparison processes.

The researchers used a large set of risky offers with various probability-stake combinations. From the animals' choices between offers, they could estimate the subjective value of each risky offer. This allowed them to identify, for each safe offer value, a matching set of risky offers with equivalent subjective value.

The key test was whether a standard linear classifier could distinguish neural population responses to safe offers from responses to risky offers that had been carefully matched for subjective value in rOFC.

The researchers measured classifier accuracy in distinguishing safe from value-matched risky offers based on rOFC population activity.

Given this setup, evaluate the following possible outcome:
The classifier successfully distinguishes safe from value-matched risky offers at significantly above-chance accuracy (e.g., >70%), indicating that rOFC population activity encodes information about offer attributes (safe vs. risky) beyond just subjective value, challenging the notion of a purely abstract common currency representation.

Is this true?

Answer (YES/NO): YES